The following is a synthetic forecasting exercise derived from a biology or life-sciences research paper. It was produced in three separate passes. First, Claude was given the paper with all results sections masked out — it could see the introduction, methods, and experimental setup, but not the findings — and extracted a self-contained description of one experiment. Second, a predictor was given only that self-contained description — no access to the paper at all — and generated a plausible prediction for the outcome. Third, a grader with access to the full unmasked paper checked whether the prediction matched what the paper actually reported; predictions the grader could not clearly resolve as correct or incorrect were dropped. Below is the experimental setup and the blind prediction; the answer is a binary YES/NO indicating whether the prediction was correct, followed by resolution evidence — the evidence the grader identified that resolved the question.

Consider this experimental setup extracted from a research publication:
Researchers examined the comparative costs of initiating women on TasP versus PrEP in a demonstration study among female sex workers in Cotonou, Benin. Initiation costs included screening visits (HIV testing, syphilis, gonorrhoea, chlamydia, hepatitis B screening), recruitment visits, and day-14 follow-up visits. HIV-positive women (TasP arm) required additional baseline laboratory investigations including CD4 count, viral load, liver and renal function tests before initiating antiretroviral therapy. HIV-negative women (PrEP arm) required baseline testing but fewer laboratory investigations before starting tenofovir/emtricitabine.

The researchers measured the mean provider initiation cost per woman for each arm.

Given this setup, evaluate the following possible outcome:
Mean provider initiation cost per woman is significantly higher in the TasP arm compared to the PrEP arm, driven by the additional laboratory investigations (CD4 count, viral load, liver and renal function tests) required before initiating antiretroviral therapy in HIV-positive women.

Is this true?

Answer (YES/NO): YES